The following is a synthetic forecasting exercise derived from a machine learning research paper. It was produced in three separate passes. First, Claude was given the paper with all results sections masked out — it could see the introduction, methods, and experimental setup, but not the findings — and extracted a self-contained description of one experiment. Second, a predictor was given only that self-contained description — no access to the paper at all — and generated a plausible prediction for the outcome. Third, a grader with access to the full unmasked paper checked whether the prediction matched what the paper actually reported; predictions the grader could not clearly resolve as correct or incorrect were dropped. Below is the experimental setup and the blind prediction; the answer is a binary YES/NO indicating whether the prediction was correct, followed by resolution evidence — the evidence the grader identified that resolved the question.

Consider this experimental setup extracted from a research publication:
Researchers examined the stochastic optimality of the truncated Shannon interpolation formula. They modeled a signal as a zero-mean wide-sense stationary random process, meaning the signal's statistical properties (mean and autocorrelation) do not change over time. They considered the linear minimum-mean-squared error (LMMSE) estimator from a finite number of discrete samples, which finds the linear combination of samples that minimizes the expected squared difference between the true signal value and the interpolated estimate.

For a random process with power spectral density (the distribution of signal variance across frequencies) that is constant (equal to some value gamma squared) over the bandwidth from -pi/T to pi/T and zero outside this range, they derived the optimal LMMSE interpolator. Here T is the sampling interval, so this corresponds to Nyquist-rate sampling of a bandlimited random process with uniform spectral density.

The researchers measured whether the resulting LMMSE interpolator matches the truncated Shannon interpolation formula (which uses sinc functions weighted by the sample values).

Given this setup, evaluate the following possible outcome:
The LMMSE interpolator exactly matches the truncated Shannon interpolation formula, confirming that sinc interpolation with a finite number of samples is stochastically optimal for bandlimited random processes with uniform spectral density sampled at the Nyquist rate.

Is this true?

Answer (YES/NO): YES